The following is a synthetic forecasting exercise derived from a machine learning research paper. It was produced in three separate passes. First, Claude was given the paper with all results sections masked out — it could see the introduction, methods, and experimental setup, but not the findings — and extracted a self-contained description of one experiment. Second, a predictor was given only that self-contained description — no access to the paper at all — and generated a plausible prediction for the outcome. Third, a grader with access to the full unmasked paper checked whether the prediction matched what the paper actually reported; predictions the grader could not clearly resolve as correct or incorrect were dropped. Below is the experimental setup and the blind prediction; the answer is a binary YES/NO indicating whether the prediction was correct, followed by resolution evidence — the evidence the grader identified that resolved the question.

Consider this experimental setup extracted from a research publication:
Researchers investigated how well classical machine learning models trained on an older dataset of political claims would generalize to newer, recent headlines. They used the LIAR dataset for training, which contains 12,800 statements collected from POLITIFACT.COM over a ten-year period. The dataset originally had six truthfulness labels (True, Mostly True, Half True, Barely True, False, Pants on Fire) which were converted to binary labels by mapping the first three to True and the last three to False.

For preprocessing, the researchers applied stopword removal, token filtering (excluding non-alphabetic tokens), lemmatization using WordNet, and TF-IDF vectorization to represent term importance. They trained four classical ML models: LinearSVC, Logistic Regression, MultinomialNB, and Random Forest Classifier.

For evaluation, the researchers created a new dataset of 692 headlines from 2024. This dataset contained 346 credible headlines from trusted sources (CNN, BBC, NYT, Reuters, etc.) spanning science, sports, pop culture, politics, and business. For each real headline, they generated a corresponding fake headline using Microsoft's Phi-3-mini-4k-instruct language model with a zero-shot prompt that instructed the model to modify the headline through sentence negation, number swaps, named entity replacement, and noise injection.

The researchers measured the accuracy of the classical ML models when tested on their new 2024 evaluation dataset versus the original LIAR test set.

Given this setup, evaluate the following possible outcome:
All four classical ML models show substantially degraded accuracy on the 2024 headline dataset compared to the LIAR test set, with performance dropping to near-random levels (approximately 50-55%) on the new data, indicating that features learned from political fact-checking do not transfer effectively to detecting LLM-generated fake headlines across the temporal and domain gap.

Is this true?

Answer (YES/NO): YES